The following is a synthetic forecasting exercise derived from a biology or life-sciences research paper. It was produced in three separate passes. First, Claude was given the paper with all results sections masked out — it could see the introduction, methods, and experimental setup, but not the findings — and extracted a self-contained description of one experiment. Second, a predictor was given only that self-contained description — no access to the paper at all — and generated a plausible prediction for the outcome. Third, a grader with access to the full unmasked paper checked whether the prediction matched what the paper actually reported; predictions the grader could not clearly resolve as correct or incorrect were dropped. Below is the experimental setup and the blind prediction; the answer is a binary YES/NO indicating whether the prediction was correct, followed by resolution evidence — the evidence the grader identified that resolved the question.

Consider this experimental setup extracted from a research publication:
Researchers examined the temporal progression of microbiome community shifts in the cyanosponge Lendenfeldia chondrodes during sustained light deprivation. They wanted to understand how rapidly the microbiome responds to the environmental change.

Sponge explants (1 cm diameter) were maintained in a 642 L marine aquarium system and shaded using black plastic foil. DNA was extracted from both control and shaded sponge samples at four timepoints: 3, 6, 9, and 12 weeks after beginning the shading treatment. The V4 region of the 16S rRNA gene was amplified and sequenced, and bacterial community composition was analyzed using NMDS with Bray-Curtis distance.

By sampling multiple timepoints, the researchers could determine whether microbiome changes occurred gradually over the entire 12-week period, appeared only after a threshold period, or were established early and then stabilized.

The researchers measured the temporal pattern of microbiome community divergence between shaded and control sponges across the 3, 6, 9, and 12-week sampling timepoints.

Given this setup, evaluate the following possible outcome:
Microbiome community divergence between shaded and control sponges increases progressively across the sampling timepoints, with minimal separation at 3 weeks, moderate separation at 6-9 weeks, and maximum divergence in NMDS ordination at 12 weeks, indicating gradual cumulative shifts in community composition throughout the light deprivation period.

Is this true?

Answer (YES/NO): YES